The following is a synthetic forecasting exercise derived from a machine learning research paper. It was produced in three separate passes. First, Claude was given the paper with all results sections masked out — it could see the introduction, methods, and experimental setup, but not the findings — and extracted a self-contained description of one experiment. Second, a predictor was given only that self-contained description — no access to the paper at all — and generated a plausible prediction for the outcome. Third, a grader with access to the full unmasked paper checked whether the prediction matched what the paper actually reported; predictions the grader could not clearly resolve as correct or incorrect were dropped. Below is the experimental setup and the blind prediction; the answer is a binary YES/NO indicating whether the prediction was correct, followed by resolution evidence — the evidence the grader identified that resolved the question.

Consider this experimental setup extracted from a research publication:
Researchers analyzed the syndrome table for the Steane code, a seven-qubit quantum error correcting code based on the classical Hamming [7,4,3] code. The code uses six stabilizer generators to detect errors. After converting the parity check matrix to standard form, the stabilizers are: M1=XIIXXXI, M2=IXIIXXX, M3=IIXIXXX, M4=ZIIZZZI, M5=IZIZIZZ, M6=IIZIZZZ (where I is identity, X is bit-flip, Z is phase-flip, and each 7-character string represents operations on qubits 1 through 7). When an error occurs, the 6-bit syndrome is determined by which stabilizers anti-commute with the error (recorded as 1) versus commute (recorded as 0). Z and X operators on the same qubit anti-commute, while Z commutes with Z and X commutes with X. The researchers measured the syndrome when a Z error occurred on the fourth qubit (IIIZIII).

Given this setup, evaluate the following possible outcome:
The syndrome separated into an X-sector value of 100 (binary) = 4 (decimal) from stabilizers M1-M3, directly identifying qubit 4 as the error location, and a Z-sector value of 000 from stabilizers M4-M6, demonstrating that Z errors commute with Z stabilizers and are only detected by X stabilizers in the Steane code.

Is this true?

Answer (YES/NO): NO